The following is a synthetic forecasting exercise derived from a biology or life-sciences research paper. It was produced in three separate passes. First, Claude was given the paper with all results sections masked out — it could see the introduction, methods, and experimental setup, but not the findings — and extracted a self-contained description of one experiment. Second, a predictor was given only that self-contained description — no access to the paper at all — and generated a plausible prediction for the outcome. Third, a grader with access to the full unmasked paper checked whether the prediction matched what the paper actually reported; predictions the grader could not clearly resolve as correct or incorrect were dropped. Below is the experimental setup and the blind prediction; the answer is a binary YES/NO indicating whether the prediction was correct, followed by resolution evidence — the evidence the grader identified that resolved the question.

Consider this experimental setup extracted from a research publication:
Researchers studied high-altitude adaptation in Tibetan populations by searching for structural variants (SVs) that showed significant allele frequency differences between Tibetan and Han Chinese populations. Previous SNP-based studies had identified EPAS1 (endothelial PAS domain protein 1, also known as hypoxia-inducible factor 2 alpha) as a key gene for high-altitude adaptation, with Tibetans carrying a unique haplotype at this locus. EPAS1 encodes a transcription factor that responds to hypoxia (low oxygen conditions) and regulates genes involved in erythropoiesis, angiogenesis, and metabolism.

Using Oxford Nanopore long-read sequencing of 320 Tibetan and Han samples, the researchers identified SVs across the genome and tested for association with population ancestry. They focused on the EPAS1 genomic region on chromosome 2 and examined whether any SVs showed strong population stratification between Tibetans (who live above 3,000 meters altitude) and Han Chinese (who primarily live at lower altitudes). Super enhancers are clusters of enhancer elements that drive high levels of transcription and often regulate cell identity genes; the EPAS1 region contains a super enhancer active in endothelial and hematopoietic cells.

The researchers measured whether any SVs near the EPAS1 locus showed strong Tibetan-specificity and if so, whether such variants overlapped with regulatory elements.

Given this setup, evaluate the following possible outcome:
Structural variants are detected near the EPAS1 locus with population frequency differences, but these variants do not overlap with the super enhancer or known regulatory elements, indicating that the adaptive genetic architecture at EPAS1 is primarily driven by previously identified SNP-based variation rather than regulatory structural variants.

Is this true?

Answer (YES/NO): NO